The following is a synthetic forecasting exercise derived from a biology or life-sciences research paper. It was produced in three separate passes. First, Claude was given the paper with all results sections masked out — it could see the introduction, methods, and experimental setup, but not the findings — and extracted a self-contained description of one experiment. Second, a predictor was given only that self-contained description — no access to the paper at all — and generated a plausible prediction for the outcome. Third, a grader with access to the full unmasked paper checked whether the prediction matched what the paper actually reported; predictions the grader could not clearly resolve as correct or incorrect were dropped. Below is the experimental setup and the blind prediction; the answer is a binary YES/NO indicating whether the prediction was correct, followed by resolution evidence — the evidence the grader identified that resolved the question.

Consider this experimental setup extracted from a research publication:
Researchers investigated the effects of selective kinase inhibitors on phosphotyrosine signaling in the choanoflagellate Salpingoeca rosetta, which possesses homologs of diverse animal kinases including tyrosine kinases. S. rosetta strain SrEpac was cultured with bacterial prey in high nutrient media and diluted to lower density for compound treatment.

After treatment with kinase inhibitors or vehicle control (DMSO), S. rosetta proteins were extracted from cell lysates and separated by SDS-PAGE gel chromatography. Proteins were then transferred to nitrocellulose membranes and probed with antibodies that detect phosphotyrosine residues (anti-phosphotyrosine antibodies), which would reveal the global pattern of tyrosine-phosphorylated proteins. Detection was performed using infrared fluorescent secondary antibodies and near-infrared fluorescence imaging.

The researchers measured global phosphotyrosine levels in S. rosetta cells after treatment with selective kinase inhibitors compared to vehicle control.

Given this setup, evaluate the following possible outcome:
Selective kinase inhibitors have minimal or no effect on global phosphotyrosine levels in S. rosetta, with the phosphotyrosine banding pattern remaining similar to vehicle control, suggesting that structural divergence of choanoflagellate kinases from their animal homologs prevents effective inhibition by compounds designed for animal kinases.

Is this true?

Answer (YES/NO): NO